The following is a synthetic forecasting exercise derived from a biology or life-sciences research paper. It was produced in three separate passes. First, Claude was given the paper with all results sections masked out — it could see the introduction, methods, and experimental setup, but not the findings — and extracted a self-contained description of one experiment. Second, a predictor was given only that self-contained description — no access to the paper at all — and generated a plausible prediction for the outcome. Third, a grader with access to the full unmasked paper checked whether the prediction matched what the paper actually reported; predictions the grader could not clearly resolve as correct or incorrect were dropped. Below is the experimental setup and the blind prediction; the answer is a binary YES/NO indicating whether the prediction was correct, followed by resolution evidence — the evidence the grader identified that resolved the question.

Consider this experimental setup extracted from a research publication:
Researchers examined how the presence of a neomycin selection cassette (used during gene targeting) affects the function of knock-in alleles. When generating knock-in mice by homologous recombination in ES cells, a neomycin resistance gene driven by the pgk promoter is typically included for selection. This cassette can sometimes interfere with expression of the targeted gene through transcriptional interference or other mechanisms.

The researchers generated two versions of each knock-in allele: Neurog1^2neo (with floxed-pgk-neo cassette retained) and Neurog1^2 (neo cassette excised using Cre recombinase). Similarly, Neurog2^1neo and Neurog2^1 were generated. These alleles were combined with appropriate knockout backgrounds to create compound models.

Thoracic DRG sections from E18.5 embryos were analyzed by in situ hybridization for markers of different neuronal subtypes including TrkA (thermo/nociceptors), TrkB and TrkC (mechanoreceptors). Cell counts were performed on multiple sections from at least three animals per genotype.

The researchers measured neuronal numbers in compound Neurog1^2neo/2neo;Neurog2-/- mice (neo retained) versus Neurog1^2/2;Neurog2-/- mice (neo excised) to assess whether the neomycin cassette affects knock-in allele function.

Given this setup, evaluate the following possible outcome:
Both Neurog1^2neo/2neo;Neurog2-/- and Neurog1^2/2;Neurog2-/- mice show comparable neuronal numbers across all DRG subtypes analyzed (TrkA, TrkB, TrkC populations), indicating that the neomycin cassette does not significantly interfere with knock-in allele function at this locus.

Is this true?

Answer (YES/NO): NO